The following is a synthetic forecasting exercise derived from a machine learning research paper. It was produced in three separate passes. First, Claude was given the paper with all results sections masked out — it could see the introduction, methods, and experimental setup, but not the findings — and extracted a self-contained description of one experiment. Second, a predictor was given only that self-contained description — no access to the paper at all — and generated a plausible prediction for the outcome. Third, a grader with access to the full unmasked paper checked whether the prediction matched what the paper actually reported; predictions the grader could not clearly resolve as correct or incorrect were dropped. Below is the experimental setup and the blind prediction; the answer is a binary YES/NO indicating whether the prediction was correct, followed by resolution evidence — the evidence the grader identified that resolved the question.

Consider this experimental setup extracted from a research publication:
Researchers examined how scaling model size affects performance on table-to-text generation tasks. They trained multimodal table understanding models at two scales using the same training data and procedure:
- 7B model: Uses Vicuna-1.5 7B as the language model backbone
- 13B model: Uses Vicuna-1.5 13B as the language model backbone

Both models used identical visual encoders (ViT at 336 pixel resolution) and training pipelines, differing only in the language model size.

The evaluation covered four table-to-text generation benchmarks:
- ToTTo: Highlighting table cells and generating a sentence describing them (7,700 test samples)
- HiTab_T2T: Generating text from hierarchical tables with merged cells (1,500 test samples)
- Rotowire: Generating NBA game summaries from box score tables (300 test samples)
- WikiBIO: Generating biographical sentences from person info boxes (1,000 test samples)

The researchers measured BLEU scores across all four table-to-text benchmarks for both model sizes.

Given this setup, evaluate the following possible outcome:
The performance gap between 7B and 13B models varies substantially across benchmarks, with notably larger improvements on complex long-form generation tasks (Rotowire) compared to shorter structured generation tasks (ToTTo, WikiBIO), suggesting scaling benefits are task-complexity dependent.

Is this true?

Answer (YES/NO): NO